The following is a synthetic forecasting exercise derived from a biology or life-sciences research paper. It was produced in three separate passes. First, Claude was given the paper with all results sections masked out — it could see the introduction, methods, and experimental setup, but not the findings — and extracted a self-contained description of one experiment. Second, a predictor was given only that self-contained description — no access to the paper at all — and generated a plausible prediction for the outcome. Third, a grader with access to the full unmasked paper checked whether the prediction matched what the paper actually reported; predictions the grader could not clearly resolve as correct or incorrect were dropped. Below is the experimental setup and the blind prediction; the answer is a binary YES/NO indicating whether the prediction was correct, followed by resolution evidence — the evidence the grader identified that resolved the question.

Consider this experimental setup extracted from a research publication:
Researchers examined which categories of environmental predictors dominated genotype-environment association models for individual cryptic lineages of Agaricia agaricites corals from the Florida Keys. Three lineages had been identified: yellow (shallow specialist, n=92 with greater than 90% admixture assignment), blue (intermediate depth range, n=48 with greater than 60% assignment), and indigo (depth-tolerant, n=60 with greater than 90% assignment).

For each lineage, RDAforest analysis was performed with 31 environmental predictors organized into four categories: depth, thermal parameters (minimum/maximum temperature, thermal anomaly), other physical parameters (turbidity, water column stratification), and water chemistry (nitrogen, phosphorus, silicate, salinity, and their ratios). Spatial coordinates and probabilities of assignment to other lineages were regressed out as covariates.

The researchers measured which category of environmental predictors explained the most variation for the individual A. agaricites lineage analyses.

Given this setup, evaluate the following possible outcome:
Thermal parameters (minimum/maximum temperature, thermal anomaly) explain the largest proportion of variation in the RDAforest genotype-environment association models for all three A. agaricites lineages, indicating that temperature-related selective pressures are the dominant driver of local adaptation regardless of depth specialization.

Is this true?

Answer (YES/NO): NO